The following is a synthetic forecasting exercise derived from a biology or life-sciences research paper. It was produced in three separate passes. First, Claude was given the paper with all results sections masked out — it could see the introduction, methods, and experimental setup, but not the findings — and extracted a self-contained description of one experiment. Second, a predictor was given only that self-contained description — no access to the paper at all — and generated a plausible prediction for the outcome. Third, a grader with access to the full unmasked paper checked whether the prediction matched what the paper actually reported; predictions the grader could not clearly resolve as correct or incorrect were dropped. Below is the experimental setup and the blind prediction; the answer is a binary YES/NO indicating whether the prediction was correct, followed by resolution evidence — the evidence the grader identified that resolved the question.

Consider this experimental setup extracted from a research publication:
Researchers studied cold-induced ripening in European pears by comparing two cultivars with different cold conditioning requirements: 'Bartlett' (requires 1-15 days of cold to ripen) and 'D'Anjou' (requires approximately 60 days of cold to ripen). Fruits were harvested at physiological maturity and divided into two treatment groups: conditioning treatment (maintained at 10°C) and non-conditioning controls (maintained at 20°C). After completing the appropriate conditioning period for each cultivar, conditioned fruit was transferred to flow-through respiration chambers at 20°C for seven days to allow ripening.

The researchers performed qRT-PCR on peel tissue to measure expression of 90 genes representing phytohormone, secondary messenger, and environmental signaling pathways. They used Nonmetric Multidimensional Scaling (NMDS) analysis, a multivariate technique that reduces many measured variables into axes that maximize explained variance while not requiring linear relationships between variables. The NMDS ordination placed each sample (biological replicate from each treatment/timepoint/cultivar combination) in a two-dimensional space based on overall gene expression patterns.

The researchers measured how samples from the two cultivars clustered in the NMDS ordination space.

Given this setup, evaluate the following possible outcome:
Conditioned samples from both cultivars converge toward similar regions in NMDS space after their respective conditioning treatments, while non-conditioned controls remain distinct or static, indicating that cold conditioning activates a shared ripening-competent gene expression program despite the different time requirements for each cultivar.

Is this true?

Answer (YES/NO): NO